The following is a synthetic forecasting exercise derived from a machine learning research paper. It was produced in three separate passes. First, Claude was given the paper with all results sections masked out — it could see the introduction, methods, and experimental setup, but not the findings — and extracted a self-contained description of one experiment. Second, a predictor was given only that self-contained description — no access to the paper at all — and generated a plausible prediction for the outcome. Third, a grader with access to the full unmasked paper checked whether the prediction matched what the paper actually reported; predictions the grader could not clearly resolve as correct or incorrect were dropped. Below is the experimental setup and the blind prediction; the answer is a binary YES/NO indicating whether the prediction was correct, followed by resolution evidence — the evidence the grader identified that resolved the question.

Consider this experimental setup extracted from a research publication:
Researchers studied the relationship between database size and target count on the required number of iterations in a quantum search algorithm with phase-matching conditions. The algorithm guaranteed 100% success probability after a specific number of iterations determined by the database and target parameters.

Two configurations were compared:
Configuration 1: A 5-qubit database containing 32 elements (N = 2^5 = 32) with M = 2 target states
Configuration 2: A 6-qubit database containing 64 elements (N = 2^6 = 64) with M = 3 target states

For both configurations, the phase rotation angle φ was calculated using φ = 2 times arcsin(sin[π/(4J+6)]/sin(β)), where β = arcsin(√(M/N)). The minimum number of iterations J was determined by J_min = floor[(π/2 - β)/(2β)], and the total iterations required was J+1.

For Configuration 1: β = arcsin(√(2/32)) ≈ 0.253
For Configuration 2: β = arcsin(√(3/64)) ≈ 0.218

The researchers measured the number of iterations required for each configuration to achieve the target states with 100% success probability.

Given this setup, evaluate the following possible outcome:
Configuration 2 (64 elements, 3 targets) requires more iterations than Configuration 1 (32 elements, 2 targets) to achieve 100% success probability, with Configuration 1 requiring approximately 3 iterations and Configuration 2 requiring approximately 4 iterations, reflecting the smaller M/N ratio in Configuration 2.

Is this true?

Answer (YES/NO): YES